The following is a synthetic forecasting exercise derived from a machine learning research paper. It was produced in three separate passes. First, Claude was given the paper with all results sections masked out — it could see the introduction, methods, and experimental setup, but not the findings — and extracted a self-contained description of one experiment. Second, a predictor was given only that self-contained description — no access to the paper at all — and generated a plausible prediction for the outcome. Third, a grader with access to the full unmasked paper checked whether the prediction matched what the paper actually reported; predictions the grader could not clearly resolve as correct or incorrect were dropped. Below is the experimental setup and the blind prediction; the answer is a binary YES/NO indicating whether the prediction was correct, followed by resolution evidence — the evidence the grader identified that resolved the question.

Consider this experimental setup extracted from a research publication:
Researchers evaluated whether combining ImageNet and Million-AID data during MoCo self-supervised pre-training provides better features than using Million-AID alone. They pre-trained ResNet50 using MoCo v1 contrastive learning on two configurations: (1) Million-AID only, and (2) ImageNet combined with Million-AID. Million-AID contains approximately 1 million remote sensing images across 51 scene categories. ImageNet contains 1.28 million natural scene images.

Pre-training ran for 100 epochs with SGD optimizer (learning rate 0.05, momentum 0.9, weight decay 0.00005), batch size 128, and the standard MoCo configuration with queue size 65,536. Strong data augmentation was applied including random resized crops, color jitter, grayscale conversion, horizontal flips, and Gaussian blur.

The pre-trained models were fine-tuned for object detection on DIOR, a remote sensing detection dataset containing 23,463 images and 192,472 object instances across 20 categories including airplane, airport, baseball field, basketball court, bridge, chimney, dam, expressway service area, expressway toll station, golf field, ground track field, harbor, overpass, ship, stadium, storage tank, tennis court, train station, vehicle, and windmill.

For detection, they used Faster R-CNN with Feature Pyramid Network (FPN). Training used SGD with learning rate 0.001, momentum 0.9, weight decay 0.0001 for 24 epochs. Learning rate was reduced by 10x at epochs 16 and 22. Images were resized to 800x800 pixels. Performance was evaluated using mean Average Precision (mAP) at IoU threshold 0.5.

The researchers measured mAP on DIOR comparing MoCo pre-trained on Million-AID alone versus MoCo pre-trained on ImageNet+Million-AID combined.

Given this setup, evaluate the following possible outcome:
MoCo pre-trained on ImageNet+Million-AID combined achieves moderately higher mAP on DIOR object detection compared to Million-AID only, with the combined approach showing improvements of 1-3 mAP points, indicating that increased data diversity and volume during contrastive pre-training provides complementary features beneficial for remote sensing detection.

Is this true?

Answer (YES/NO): NO